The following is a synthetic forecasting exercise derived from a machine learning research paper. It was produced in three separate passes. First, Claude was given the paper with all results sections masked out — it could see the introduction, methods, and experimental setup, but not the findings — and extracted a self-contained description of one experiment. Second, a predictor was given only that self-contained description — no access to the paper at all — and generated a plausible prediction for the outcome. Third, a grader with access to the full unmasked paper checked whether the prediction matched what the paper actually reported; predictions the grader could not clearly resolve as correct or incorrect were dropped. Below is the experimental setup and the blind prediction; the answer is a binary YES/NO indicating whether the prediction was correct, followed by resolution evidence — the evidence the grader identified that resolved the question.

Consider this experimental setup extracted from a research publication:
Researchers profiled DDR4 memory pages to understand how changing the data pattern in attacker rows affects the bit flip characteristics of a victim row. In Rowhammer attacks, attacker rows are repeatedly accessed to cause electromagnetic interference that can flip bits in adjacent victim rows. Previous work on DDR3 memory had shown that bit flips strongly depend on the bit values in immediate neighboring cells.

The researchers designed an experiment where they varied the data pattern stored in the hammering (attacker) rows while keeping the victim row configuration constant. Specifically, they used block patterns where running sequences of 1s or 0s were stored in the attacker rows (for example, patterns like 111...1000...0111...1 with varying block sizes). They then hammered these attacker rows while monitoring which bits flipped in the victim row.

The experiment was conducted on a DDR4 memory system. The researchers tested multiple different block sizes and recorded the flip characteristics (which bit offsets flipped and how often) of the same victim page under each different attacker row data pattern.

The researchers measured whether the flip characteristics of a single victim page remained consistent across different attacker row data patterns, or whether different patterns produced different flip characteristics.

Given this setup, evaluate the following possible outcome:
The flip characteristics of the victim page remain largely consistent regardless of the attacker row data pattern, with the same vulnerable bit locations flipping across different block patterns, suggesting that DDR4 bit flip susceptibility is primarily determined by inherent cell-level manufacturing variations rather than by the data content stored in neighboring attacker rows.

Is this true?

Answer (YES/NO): NO